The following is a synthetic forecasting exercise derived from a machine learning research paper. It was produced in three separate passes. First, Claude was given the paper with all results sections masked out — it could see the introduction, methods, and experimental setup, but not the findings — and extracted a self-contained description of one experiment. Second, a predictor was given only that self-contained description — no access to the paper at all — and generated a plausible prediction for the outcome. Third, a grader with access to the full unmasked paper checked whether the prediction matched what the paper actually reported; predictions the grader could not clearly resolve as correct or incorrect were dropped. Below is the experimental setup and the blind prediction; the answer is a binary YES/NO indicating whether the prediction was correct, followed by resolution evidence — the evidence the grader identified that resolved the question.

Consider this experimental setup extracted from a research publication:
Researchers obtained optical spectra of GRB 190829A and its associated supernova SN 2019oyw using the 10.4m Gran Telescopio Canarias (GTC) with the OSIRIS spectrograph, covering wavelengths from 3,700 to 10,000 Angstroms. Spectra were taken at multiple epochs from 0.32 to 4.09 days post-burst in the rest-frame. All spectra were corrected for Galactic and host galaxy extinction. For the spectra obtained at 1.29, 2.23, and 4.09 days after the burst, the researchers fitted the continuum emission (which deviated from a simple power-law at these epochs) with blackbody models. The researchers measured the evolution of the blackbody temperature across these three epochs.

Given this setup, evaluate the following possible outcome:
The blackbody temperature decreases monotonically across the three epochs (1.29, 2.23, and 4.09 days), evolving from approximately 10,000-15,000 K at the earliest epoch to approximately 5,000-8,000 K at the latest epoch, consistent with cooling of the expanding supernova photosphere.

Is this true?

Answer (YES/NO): NO